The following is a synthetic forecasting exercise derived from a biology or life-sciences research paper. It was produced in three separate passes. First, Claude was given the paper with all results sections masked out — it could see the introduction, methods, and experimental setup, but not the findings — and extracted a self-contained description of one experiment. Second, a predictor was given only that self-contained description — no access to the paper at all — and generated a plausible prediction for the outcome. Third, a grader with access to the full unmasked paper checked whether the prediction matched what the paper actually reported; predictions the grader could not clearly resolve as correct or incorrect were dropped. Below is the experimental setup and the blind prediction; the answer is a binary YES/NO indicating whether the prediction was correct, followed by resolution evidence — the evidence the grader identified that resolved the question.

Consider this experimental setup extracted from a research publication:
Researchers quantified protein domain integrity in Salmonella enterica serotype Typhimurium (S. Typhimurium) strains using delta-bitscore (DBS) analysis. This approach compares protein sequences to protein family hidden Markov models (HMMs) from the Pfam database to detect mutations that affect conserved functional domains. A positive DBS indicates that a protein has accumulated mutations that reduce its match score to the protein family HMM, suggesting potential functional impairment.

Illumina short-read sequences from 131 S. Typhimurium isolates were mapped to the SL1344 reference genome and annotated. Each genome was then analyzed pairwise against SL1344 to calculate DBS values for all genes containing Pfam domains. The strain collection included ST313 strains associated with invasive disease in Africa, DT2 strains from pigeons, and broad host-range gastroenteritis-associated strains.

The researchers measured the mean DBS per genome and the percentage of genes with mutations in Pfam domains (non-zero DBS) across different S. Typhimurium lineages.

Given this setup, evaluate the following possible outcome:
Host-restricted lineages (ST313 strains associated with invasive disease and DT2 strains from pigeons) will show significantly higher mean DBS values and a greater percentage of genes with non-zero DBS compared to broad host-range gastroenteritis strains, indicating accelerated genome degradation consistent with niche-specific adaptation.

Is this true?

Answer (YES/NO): YES